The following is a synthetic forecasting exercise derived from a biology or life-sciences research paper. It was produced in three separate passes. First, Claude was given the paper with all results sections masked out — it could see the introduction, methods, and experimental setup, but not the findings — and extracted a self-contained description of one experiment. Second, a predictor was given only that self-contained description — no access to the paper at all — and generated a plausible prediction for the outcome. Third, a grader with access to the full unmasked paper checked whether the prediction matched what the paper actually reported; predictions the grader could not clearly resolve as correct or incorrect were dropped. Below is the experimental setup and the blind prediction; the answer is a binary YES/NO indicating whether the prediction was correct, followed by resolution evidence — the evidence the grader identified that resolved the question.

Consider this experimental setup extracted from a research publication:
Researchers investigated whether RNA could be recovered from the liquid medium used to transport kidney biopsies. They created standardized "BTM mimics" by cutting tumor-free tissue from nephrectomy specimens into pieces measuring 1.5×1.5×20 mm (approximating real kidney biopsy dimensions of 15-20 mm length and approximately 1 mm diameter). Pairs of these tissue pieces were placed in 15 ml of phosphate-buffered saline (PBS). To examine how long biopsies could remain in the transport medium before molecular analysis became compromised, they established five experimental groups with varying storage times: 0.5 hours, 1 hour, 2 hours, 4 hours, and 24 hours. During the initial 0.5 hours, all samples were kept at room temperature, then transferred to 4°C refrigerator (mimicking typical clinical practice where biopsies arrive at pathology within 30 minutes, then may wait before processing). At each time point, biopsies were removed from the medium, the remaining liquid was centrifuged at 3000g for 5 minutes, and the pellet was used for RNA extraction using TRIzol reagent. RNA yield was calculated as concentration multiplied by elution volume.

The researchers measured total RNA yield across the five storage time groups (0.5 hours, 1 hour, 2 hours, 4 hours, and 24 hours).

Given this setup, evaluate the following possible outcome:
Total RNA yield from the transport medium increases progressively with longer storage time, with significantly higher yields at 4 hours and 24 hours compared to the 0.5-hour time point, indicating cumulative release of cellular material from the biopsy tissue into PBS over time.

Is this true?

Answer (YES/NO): NO